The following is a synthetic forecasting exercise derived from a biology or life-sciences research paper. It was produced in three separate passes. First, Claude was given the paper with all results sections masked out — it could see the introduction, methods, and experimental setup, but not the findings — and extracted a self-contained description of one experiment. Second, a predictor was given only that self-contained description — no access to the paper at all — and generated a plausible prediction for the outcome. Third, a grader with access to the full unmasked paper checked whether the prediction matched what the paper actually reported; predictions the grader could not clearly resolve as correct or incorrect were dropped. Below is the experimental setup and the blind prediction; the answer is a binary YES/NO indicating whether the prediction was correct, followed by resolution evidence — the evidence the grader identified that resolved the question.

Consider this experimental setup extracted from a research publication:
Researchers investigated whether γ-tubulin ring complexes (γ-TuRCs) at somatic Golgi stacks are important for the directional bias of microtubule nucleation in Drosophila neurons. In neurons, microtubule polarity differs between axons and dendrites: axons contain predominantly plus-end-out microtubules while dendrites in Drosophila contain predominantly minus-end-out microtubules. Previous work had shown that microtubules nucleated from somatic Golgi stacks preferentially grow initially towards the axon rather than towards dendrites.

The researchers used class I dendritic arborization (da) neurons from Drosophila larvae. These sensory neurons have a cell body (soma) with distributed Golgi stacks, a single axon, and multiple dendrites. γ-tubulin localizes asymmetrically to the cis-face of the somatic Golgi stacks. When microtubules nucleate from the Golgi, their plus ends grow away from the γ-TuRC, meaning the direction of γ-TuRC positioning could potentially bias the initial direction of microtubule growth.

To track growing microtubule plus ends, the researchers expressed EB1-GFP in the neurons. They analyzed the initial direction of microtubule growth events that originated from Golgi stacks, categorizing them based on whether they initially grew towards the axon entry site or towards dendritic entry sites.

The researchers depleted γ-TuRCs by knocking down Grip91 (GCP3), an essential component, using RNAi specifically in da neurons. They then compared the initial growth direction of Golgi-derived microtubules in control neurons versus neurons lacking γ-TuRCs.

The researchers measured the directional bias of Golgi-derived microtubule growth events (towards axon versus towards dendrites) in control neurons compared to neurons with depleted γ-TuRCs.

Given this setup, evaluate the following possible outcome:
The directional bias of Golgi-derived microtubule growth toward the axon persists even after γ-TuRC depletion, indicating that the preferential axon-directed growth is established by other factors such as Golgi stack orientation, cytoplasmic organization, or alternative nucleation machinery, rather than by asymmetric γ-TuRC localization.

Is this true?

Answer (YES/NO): NO